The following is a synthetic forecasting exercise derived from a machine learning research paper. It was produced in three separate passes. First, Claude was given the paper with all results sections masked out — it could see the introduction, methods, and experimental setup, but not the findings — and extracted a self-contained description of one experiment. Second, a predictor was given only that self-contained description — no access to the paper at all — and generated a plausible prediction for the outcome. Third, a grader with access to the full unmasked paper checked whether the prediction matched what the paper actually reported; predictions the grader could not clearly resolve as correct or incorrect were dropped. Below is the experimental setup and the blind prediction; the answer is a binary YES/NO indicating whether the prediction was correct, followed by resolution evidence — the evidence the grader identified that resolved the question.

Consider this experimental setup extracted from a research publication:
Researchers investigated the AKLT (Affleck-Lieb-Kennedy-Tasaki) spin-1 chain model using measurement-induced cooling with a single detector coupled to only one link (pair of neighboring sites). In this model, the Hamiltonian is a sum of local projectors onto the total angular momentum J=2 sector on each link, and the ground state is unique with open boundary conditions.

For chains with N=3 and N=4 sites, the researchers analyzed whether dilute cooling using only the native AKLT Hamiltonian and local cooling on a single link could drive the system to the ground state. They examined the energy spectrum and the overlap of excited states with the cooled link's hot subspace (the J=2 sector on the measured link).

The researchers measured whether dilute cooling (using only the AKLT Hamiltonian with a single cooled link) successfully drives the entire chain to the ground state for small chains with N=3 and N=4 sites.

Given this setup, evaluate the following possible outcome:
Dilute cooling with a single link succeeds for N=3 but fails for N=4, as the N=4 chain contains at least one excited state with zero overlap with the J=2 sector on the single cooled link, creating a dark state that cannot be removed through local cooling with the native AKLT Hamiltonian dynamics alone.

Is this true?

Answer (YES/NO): NO